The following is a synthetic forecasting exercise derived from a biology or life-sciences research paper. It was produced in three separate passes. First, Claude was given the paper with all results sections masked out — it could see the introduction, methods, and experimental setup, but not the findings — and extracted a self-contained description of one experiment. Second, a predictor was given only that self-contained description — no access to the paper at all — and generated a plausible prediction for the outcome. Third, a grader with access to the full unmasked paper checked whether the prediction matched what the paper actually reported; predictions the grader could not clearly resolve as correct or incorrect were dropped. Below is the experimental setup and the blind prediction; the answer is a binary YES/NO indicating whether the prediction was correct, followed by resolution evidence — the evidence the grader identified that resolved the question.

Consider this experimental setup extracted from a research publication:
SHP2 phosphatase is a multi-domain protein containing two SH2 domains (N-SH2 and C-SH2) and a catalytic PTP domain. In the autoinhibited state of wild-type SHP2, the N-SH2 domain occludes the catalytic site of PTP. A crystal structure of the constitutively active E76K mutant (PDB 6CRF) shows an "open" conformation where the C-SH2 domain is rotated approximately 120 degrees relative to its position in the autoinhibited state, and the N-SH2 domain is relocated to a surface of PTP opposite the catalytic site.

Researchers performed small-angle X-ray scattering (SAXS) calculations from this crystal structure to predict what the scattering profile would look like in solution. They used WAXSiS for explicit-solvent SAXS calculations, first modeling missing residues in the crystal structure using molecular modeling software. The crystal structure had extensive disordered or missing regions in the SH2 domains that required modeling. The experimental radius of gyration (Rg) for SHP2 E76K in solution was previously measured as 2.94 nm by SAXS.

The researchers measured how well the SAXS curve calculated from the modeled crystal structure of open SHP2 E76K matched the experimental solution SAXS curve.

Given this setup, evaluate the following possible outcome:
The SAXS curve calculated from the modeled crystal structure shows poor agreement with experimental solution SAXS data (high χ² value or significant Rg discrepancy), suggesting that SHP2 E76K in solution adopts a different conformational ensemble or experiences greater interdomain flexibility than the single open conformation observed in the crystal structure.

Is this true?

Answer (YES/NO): YES